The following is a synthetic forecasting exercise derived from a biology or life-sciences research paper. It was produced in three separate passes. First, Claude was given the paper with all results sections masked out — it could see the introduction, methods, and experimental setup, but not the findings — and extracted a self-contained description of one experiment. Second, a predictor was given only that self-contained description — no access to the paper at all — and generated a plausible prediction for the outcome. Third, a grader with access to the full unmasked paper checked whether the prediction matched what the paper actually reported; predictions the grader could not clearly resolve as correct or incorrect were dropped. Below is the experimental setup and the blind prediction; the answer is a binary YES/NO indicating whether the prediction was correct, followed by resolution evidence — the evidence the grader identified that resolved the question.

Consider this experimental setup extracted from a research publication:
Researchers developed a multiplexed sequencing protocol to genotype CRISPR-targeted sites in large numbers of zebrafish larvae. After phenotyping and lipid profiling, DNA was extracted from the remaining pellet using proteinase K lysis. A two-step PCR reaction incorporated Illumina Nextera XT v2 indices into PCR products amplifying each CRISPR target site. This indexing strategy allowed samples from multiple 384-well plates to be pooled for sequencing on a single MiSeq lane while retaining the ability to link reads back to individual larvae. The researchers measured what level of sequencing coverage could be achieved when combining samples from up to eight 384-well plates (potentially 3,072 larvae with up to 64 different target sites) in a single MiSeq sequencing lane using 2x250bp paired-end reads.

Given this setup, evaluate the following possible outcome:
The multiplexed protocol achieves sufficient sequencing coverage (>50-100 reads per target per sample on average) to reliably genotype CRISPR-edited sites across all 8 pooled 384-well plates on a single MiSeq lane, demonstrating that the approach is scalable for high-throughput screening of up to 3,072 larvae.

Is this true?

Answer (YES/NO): YES